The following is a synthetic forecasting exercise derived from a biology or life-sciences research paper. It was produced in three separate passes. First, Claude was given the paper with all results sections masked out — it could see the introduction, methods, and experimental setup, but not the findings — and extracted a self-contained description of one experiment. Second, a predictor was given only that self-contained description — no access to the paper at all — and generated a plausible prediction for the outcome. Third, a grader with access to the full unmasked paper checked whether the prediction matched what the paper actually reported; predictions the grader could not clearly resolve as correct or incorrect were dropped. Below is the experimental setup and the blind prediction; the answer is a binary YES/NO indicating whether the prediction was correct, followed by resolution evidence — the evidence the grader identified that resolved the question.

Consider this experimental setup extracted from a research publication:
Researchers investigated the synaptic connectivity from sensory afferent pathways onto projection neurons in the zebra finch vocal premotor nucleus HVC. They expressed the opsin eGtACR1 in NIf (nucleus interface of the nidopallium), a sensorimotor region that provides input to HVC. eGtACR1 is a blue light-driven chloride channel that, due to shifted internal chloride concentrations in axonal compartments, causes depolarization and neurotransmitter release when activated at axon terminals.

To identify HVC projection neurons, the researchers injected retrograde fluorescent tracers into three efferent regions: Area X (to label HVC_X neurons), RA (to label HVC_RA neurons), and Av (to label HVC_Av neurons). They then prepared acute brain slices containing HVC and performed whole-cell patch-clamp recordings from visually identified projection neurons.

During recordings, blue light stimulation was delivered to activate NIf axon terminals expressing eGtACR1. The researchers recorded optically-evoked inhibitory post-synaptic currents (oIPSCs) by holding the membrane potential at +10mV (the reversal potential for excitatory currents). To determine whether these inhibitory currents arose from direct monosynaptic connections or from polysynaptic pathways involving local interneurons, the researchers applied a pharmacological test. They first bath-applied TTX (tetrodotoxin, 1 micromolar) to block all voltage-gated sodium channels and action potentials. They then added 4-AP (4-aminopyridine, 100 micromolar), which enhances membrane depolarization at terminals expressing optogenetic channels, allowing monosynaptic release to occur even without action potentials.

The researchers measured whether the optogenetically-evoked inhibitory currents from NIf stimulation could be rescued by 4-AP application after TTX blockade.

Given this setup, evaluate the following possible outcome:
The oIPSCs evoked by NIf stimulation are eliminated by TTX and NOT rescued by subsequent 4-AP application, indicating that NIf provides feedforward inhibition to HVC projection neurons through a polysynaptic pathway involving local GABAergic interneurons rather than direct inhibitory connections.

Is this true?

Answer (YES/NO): YES